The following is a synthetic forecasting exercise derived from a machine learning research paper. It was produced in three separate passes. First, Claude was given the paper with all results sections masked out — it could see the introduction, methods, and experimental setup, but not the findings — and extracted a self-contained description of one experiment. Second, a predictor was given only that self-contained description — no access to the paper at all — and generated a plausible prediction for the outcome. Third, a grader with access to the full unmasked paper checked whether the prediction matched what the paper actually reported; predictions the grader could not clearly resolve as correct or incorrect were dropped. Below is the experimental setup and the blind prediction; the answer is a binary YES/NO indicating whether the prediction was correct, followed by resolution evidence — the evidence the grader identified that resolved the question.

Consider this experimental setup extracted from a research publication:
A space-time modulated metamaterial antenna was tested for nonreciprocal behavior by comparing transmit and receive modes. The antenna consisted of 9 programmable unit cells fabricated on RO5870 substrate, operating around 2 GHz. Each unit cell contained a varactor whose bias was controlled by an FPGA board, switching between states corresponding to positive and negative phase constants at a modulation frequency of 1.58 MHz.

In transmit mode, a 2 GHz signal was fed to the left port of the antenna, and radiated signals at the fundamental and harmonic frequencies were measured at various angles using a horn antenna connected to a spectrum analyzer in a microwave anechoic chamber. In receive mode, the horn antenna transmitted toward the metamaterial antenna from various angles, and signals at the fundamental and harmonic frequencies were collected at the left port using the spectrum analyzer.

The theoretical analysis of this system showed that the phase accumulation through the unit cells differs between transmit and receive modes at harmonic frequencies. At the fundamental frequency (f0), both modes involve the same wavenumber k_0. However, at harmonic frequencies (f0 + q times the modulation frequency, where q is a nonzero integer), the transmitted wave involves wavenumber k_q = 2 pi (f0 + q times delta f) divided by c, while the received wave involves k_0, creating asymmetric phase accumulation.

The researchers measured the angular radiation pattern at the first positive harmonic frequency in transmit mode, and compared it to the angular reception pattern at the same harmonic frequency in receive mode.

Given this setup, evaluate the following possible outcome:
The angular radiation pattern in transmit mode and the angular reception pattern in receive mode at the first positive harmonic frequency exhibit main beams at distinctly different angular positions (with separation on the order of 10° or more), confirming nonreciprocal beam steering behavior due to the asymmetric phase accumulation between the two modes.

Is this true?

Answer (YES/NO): NO